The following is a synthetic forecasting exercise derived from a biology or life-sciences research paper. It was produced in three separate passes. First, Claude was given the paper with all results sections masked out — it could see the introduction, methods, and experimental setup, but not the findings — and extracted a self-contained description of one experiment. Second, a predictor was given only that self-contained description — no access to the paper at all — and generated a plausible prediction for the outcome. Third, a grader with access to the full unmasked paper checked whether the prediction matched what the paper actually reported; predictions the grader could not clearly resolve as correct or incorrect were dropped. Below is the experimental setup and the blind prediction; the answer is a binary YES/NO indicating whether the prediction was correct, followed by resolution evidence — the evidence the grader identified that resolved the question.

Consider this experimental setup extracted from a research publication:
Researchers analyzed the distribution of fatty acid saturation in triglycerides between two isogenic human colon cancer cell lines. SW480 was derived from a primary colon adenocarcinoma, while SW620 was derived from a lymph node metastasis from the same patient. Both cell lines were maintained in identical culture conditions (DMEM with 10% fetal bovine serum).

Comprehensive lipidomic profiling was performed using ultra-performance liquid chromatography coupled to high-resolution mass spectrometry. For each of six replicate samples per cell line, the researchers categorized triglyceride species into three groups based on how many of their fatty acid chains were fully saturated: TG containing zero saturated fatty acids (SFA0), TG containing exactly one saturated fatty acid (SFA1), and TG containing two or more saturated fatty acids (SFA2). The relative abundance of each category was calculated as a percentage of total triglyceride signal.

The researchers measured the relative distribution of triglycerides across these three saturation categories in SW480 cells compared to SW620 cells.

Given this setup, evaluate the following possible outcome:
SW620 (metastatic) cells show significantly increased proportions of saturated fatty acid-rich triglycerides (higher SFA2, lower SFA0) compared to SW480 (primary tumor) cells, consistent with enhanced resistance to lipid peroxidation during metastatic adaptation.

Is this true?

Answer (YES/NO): NO